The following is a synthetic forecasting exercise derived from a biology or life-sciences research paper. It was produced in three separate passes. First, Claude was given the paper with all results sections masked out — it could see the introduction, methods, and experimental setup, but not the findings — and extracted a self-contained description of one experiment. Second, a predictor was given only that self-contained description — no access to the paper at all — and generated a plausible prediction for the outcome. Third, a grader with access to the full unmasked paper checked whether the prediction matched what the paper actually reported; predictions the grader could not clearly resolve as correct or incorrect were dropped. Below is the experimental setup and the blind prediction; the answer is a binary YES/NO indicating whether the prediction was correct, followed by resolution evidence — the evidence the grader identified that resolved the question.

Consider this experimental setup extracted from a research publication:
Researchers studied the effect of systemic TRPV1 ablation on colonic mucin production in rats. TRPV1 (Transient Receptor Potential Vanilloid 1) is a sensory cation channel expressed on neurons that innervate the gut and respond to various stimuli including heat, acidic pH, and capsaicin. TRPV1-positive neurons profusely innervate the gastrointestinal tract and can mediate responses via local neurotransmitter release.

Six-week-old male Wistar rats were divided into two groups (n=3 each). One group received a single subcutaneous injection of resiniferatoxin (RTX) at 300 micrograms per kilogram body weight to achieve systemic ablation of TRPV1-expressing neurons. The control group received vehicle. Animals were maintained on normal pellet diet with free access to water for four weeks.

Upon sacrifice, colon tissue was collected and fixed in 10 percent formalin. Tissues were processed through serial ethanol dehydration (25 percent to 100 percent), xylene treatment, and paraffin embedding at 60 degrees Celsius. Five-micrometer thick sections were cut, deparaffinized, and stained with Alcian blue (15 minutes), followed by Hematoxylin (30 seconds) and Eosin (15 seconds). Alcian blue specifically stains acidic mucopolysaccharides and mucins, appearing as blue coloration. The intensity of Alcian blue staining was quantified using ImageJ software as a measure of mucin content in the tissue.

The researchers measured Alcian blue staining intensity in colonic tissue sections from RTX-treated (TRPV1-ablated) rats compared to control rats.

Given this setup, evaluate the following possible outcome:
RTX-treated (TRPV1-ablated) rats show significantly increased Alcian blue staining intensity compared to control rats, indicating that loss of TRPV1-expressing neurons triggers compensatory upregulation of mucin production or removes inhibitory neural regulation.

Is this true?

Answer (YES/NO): NO